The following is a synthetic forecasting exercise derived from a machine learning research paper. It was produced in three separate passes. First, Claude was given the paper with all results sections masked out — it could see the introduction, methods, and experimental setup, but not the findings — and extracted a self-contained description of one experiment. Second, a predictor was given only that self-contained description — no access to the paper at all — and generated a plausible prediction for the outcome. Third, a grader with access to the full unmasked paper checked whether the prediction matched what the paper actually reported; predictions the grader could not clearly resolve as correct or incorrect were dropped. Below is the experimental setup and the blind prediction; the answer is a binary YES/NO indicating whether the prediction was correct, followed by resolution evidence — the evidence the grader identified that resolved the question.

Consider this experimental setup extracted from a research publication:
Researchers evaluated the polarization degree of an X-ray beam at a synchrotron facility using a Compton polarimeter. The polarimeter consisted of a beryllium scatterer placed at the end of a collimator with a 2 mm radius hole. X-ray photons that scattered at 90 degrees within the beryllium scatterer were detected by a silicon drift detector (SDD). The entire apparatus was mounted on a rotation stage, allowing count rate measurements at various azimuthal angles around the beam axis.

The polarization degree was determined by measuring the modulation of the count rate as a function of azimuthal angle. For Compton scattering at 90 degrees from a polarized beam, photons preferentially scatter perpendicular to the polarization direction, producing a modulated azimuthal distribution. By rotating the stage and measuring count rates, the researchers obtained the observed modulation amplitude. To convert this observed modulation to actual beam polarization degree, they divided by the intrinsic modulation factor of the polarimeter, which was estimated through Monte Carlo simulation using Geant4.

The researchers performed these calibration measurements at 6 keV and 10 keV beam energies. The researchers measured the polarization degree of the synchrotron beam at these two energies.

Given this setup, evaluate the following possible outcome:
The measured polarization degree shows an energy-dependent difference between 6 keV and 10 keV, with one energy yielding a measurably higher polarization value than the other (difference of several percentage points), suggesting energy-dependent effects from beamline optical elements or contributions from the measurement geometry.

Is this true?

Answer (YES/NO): NO